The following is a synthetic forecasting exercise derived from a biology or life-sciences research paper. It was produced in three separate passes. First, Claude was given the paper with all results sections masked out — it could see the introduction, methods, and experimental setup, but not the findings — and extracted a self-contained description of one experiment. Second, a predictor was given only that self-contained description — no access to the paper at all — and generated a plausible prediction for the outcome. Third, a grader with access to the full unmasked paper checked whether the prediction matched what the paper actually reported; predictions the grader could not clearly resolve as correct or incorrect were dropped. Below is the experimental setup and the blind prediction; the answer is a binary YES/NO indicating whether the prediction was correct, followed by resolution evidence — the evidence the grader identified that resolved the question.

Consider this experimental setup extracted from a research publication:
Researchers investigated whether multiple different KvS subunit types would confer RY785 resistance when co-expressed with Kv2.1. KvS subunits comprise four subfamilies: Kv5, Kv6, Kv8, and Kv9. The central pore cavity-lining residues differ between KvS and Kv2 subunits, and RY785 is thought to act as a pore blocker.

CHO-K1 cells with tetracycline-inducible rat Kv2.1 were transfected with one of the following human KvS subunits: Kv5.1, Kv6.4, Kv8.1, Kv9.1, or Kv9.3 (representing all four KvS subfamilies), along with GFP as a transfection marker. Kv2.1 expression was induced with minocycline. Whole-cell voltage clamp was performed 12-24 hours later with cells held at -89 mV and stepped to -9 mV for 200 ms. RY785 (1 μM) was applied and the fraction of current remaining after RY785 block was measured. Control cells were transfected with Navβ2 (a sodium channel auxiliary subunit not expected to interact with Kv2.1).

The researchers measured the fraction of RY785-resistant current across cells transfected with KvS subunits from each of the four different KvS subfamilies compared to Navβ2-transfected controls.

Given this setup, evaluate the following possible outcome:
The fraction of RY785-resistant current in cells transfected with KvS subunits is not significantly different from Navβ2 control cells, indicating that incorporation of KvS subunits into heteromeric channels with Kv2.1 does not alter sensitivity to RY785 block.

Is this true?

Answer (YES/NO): NO